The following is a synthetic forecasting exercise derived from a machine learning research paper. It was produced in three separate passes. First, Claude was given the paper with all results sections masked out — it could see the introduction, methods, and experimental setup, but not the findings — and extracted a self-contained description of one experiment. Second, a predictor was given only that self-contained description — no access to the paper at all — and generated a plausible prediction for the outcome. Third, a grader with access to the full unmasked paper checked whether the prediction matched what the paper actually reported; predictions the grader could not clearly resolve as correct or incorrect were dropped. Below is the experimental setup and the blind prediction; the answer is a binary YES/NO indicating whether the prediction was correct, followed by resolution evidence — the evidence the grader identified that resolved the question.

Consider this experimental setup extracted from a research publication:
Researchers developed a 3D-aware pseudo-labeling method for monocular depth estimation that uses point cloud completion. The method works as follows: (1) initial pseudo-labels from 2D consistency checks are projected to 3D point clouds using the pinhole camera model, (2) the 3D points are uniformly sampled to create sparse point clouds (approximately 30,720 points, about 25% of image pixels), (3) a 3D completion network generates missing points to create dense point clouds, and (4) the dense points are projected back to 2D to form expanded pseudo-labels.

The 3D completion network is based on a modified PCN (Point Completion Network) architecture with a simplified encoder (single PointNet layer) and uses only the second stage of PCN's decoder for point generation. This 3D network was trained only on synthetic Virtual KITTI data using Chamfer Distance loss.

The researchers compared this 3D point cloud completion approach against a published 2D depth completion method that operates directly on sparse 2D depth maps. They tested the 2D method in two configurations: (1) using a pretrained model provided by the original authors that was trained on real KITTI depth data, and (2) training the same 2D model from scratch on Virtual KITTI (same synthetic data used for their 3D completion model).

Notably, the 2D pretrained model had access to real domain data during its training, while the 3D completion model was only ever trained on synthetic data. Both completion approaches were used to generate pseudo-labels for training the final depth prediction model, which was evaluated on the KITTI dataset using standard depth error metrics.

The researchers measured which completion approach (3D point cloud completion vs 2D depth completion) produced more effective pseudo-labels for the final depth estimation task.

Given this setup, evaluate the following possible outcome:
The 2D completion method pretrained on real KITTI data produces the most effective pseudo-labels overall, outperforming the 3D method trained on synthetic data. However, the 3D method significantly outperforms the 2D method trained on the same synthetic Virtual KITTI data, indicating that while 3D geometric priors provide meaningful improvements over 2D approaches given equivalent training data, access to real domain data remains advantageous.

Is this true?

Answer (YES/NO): NO